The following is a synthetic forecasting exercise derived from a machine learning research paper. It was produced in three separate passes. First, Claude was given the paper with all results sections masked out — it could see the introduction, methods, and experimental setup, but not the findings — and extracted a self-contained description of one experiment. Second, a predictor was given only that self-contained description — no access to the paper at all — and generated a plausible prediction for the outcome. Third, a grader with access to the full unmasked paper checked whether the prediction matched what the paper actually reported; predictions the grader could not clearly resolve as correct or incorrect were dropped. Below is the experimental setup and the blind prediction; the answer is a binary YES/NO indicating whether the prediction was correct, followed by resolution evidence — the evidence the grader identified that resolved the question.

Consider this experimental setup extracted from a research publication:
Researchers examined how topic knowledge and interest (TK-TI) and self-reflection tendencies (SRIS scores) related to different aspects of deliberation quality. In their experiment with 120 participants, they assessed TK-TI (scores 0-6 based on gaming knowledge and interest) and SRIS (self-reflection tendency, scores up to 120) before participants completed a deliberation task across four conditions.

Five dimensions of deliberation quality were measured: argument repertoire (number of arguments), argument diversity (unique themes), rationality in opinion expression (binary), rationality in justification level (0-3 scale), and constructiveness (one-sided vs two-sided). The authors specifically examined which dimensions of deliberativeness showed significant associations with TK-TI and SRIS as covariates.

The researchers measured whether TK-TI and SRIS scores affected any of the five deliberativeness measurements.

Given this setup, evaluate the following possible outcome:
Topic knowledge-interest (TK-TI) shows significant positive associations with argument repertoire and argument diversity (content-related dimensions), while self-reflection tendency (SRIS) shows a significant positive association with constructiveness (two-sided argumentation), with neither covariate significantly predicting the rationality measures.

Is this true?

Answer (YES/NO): NO